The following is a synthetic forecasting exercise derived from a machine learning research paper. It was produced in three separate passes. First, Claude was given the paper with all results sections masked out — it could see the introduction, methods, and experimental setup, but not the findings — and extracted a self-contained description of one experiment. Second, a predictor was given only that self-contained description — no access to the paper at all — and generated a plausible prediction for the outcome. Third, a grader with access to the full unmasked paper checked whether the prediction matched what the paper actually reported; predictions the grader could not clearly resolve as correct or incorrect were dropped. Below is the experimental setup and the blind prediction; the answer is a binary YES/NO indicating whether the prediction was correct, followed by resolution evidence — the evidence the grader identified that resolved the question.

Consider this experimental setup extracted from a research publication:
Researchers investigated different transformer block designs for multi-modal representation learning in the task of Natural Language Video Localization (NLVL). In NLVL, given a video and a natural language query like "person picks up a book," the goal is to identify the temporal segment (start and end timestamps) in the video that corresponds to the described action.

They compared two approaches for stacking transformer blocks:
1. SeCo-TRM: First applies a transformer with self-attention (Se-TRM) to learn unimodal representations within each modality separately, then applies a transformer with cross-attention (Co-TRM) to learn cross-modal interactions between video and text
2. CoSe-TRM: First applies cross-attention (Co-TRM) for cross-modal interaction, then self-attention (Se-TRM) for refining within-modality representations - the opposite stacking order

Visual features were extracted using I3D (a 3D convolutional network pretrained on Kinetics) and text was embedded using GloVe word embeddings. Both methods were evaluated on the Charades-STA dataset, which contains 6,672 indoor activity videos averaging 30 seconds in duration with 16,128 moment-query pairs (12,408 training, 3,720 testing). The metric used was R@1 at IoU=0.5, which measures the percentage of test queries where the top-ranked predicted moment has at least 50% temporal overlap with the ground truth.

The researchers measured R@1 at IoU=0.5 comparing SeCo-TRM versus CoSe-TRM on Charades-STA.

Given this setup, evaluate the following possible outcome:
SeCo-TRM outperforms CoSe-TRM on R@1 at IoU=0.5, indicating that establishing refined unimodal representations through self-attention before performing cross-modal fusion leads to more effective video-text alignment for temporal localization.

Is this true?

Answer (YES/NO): NO